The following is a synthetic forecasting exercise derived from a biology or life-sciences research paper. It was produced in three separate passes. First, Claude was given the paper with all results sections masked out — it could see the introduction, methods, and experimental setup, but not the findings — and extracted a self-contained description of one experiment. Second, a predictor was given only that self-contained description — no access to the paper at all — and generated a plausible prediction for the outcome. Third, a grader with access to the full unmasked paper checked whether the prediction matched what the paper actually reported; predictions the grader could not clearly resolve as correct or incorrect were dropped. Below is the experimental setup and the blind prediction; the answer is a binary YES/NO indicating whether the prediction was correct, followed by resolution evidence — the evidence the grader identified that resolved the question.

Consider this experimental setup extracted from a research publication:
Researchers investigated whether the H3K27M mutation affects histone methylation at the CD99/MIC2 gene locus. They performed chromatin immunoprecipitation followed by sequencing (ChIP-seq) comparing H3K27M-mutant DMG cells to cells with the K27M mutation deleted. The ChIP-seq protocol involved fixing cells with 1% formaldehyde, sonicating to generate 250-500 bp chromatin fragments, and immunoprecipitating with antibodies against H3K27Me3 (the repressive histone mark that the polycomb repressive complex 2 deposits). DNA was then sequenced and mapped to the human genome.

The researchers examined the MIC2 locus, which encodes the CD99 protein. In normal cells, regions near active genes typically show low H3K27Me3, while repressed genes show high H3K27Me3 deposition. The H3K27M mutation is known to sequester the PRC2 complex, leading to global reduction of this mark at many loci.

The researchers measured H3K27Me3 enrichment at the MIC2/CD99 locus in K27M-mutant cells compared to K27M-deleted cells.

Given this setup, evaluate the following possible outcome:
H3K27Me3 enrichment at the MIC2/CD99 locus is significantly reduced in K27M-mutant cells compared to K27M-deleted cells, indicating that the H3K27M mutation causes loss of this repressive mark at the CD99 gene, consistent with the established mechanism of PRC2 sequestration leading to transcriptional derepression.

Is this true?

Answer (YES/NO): YES